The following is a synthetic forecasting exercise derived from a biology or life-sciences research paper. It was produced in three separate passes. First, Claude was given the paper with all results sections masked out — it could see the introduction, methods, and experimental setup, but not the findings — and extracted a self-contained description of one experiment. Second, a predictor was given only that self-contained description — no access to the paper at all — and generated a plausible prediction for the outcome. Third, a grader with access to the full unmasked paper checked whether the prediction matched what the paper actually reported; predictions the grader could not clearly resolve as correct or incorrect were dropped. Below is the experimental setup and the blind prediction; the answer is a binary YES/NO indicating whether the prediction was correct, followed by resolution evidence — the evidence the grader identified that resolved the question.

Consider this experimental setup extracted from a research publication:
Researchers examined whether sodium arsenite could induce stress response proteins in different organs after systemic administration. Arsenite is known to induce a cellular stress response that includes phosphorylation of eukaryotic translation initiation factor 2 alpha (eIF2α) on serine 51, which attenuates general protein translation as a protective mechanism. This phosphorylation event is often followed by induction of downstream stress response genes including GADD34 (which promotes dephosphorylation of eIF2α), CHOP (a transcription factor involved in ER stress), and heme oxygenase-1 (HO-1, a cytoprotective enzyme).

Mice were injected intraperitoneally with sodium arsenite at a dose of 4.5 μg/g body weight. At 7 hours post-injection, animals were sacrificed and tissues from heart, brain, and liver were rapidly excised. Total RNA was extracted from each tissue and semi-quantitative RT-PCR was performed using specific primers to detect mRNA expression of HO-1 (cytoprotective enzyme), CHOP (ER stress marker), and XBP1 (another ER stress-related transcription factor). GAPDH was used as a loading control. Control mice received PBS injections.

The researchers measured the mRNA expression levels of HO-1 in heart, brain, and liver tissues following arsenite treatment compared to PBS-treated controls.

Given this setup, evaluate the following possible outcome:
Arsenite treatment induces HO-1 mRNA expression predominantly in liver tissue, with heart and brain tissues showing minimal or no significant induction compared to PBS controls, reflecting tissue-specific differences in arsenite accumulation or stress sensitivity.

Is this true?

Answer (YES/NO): NO